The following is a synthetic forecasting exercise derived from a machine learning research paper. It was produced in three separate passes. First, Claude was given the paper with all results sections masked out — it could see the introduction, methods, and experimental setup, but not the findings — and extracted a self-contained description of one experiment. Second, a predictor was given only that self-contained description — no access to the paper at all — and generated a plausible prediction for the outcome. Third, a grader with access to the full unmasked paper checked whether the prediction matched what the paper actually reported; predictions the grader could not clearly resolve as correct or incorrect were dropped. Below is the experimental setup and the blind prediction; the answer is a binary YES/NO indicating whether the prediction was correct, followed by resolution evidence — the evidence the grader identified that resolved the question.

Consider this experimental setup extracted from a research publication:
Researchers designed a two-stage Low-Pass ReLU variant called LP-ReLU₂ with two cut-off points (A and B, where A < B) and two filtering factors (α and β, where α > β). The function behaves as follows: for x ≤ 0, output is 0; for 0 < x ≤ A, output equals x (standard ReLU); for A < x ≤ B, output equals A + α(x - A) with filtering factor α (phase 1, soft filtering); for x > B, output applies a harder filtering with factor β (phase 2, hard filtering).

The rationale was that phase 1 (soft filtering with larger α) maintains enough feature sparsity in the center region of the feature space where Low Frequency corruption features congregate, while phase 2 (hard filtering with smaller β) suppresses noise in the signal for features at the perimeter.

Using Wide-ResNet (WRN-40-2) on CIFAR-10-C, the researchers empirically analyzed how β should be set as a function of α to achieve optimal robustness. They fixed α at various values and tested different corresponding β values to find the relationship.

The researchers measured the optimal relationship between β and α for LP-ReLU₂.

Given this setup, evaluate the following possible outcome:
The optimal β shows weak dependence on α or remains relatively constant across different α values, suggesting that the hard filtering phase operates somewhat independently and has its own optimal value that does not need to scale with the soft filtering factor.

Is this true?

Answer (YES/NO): NO